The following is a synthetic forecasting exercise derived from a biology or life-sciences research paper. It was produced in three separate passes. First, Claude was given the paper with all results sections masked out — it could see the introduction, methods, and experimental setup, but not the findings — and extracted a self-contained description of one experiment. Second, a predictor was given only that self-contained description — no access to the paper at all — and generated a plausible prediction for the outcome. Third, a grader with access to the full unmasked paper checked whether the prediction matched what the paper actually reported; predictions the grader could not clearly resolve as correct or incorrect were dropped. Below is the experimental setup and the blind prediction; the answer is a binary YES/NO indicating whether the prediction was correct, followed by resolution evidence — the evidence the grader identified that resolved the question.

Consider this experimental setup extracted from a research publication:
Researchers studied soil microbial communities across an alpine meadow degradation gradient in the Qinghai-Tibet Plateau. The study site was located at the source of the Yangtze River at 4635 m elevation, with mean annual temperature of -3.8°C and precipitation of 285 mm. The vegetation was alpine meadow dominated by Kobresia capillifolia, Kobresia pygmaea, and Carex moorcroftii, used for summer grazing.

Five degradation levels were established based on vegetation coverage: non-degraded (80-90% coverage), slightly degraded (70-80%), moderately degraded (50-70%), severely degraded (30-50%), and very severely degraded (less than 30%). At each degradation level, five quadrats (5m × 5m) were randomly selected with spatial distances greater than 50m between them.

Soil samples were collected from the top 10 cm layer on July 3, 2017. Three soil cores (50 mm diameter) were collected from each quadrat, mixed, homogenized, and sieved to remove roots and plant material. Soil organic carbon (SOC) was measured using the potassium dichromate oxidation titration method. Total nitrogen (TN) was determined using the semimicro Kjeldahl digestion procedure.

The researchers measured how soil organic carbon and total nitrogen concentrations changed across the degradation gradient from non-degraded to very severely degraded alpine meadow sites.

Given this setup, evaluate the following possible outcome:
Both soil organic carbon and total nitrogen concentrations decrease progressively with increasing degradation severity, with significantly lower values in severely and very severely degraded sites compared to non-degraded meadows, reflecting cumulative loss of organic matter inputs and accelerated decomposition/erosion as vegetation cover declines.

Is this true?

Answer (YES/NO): NO